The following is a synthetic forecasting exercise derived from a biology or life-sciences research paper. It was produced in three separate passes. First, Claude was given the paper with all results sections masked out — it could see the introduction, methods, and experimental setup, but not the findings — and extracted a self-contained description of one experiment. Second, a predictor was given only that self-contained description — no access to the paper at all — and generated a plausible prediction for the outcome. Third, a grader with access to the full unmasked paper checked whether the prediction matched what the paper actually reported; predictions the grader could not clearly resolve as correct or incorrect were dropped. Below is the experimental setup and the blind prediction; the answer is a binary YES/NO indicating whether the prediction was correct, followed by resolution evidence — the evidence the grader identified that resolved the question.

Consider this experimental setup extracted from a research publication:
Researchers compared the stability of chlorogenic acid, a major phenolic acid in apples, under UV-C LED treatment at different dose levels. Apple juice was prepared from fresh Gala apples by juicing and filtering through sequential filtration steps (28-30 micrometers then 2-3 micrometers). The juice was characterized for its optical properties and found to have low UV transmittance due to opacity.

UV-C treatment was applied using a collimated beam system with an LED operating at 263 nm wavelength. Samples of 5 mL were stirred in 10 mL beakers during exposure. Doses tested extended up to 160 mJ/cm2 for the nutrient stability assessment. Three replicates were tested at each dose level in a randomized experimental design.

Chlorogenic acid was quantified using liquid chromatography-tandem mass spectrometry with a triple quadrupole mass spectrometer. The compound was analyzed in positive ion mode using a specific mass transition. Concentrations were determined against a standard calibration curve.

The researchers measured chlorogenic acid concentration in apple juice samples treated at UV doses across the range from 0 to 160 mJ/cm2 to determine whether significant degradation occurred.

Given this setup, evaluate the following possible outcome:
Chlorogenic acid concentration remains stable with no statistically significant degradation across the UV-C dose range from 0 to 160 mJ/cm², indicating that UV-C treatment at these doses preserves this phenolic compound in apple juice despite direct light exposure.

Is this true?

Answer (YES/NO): NO